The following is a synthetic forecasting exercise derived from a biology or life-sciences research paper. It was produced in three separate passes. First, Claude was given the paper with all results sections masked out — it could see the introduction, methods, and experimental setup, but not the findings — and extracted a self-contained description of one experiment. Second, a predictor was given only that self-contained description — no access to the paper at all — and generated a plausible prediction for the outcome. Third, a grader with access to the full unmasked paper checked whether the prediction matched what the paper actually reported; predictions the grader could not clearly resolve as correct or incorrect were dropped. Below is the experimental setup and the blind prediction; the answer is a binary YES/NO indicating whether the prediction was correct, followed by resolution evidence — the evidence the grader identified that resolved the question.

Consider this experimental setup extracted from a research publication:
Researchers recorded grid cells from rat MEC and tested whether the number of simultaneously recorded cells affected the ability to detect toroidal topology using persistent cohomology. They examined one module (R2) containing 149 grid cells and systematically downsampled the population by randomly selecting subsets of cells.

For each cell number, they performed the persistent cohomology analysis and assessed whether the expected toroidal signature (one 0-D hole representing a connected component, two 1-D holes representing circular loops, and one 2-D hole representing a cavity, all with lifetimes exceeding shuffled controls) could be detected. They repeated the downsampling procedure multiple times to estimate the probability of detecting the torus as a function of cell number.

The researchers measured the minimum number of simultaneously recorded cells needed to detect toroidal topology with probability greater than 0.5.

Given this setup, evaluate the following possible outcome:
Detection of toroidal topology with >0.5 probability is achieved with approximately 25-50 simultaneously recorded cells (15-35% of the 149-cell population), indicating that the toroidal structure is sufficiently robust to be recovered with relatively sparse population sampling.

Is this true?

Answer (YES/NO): NO